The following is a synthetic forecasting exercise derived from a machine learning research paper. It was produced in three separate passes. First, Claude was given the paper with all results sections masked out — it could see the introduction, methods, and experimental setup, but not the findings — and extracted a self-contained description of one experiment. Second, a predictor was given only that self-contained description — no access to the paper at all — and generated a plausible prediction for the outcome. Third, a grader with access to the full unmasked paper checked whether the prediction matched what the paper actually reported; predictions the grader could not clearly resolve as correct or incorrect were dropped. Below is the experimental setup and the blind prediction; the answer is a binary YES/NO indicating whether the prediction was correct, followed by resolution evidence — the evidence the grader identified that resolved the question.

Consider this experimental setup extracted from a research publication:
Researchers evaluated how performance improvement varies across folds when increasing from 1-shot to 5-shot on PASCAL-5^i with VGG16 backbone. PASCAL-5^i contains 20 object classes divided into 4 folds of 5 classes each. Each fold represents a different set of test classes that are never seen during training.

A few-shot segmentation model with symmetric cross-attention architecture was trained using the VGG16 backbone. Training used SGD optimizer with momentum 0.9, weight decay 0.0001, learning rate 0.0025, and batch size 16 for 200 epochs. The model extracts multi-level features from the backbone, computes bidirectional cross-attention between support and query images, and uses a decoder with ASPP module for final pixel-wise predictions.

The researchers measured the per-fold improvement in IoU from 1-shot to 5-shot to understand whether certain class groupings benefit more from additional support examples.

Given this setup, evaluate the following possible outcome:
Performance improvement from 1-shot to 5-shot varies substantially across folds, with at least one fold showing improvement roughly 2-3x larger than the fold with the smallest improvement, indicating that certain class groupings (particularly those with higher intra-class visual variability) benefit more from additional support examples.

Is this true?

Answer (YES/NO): YES